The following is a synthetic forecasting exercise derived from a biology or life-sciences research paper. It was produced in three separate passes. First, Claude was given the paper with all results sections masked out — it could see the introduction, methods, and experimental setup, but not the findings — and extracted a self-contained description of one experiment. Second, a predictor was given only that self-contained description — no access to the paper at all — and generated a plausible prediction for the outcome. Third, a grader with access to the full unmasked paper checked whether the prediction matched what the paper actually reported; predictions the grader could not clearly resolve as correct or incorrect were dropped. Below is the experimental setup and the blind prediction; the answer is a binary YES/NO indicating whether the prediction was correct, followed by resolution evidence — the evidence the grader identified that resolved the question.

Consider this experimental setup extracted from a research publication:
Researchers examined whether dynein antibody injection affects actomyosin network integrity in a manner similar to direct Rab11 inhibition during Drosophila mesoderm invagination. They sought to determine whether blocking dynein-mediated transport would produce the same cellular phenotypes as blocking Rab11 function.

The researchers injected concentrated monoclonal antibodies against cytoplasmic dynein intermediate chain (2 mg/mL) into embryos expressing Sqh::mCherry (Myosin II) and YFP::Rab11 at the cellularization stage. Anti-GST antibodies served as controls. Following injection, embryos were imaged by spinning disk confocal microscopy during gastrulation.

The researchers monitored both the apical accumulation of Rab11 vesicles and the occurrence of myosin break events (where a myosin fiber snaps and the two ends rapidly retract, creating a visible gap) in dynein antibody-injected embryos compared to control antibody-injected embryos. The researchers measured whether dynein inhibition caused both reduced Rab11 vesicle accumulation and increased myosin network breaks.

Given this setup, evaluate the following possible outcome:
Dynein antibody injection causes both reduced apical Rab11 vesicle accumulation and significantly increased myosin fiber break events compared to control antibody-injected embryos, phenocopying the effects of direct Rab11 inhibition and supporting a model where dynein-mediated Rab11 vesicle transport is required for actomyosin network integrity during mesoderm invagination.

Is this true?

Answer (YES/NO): YES